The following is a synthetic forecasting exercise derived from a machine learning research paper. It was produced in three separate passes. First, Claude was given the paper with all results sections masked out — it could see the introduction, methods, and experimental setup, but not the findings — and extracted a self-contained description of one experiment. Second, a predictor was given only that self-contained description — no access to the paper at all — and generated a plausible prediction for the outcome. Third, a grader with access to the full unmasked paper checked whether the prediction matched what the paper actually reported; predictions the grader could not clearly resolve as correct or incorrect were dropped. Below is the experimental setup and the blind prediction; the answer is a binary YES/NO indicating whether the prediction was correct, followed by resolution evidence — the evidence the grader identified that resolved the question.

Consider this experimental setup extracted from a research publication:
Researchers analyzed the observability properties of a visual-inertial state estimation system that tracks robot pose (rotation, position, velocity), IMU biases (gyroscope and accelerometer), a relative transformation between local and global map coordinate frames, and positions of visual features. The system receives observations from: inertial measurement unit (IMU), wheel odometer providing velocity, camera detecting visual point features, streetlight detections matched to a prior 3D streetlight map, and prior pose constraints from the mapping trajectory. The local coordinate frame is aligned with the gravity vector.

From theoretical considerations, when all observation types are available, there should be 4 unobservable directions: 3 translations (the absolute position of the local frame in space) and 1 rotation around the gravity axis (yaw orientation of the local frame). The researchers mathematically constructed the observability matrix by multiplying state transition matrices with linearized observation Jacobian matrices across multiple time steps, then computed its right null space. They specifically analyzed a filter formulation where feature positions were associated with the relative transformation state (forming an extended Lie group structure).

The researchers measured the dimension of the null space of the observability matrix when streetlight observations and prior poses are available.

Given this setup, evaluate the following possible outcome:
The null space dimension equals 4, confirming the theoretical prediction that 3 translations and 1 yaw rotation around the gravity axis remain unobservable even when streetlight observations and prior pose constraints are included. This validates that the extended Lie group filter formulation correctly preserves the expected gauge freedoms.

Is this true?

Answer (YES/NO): YES